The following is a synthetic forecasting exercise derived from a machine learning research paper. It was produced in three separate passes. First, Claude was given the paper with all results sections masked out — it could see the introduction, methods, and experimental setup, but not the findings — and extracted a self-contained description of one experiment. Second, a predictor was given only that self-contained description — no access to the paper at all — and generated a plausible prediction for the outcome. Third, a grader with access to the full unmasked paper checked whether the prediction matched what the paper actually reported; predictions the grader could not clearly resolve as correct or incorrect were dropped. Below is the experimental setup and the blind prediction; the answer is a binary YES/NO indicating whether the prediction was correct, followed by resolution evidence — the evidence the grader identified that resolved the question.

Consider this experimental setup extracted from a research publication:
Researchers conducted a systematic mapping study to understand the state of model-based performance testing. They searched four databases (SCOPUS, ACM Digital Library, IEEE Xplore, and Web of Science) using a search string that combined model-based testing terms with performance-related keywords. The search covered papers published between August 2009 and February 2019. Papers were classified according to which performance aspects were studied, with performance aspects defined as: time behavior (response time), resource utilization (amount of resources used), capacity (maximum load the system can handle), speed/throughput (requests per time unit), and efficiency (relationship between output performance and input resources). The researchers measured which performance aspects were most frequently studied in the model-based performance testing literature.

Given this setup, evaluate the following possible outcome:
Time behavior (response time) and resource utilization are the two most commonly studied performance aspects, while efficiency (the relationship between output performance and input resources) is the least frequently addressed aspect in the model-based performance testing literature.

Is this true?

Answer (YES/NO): NO